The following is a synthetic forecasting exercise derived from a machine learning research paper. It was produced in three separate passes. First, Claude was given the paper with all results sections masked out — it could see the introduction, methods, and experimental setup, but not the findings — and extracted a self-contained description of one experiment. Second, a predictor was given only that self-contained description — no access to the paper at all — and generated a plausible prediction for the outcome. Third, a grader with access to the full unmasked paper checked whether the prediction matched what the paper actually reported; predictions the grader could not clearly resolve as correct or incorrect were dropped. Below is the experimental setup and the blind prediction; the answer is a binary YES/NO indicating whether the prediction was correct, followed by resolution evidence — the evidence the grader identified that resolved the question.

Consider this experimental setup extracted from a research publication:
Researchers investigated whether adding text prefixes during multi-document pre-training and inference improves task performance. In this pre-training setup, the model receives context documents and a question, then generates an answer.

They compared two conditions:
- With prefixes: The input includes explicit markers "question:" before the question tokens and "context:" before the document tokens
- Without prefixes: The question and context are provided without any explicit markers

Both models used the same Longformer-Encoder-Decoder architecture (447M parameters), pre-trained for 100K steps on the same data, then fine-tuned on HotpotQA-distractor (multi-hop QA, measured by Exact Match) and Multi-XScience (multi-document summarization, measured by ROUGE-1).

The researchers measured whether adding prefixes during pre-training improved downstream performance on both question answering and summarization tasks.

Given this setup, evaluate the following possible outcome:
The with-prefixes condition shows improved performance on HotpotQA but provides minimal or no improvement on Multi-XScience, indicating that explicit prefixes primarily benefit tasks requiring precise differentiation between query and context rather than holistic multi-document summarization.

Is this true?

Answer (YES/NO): NO